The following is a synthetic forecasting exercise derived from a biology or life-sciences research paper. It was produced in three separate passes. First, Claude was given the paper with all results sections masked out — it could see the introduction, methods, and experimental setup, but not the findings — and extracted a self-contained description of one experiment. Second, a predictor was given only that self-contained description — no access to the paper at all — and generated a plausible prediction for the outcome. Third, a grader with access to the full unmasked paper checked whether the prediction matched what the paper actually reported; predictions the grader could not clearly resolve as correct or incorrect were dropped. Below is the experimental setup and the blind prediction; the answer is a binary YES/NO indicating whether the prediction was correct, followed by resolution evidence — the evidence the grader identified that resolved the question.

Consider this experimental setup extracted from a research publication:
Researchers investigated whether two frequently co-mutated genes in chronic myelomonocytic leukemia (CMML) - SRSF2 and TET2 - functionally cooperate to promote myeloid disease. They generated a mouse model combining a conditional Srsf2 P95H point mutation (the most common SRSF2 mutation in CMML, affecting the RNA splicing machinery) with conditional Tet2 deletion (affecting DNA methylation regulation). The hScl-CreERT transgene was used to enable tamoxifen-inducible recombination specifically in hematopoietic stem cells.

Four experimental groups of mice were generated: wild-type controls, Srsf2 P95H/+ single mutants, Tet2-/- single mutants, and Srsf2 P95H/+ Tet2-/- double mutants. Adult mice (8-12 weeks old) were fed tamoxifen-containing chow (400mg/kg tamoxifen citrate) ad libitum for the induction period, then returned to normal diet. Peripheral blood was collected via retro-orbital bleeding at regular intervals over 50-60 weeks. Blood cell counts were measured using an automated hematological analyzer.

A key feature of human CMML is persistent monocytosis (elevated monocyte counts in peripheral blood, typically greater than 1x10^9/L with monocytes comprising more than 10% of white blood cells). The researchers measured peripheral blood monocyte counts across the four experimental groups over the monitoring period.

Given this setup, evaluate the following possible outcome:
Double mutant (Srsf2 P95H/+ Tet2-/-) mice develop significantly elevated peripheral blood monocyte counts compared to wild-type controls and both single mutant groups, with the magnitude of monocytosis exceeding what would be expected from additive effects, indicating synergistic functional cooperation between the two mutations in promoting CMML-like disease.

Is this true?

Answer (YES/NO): NO